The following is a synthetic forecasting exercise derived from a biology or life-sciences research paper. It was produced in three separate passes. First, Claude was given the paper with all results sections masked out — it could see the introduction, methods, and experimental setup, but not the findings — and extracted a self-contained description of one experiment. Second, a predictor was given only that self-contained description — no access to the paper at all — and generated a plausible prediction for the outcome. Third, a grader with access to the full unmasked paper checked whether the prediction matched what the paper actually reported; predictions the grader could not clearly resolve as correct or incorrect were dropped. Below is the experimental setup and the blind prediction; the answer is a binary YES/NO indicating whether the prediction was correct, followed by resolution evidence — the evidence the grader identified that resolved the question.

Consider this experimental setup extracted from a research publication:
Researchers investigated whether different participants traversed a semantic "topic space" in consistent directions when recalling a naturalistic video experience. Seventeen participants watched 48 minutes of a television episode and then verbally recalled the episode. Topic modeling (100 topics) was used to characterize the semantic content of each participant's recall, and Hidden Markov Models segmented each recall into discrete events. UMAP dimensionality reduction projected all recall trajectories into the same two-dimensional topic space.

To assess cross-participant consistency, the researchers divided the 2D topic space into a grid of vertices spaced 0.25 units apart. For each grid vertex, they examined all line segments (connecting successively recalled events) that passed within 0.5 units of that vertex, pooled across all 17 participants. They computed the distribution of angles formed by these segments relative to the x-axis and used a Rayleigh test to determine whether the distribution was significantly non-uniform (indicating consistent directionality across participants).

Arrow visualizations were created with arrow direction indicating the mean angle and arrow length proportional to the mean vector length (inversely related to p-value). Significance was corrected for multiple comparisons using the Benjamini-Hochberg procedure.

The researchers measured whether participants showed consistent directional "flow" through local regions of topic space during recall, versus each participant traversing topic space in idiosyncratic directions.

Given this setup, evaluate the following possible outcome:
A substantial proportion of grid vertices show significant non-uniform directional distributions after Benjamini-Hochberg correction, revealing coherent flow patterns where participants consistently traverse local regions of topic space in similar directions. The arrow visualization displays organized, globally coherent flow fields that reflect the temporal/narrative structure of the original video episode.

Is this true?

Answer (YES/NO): YES